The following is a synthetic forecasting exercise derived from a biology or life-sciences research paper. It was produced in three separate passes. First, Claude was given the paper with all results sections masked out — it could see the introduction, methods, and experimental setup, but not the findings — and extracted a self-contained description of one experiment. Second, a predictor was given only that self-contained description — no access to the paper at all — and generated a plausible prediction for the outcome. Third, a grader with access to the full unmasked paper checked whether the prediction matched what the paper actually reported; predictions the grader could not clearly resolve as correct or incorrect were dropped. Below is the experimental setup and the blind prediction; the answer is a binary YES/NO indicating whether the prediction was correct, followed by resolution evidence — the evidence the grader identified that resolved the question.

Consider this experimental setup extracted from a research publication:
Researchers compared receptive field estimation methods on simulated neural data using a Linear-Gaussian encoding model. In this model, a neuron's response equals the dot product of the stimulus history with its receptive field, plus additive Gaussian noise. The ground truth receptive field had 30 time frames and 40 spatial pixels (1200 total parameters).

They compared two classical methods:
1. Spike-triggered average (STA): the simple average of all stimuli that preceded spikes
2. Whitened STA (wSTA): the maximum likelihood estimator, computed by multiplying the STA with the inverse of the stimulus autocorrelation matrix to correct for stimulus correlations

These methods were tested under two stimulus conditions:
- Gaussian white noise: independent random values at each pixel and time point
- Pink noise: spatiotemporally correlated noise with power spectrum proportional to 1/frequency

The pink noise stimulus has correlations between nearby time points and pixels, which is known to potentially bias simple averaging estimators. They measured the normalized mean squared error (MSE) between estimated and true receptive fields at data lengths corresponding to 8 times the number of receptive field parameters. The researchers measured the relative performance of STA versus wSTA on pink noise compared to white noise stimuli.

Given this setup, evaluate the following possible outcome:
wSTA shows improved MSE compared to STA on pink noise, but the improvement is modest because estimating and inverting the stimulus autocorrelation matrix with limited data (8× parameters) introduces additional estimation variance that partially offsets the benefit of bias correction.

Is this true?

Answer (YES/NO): NO